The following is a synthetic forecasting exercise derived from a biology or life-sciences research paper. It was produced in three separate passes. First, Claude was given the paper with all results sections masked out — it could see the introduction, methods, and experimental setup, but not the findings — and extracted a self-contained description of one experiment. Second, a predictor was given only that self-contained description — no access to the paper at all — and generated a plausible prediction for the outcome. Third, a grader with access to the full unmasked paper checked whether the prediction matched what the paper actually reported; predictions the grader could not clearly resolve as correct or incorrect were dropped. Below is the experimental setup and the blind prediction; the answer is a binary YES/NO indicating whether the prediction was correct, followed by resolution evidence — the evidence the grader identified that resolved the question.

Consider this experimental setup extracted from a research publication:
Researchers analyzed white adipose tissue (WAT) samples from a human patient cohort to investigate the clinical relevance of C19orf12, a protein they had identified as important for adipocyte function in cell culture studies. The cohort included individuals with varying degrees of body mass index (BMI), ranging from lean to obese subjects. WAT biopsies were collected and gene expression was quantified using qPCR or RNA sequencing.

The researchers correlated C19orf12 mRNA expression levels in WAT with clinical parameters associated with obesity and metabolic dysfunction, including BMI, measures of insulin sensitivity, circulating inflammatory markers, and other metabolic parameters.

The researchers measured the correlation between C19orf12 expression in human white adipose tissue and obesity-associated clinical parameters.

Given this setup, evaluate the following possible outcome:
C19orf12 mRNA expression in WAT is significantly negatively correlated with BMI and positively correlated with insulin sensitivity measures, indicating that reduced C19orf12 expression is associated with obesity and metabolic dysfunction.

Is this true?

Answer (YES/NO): NO